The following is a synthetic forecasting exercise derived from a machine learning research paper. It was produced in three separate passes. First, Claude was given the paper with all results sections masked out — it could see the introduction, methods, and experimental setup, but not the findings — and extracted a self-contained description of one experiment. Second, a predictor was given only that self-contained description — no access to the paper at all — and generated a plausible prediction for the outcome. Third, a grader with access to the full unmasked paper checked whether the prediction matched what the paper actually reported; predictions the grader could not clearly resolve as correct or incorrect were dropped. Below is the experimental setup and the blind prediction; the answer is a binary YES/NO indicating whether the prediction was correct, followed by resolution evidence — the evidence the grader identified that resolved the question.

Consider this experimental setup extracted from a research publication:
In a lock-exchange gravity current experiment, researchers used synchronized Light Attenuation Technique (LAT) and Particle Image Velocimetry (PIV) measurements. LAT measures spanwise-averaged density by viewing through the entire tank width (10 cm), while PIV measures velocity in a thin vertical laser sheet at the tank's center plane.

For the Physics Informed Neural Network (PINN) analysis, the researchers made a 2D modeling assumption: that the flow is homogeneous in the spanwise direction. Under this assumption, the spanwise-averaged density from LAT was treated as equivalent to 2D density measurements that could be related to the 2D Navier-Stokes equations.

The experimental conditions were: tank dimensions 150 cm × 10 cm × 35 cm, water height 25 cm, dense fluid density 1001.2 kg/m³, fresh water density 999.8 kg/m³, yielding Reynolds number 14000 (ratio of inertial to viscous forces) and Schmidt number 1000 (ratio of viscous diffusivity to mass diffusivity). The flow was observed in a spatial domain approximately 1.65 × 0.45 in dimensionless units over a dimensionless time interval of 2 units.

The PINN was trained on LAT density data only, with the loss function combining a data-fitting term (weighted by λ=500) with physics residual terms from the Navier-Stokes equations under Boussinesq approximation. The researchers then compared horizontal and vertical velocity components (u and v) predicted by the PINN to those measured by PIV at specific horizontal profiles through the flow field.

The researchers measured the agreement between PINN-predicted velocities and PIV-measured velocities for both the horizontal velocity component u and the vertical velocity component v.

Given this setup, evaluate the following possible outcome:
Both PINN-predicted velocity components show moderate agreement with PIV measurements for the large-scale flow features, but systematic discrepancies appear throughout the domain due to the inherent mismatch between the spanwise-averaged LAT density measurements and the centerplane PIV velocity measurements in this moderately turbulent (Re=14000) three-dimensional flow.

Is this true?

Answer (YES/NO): NO